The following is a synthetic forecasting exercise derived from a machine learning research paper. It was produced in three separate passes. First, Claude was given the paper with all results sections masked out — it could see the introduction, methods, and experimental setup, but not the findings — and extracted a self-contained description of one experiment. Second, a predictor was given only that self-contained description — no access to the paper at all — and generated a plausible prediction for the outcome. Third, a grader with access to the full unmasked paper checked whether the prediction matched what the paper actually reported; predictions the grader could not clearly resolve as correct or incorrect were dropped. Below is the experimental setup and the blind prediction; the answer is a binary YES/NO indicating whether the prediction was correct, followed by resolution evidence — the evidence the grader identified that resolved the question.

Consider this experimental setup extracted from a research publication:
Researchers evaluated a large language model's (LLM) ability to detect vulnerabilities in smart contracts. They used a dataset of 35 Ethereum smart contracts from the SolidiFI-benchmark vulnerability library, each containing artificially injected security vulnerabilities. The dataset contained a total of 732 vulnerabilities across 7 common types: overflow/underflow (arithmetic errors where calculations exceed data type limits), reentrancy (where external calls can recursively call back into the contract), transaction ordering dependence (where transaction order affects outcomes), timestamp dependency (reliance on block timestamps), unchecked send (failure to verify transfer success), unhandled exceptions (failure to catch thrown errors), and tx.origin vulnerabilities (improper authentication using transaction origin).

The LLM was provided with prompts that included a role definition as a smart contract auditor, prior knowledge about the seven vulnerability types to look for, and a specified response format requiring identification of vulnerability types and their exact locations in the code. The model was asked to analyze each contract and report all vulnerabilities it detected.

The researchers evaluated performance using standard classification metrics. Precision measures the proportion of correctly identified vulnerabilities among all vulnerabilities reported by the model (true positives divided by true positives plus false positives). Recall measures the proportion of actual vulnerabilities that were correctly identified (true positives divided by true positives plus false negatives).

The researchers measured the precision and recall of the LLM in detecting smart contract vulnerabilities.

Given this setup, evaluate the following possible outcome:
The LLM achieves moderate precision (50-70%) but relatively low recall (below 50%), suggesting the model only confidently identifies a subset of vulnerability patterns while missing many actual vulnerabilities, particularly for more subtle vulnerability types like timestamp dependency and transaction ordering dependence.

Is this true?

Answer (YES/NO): NO